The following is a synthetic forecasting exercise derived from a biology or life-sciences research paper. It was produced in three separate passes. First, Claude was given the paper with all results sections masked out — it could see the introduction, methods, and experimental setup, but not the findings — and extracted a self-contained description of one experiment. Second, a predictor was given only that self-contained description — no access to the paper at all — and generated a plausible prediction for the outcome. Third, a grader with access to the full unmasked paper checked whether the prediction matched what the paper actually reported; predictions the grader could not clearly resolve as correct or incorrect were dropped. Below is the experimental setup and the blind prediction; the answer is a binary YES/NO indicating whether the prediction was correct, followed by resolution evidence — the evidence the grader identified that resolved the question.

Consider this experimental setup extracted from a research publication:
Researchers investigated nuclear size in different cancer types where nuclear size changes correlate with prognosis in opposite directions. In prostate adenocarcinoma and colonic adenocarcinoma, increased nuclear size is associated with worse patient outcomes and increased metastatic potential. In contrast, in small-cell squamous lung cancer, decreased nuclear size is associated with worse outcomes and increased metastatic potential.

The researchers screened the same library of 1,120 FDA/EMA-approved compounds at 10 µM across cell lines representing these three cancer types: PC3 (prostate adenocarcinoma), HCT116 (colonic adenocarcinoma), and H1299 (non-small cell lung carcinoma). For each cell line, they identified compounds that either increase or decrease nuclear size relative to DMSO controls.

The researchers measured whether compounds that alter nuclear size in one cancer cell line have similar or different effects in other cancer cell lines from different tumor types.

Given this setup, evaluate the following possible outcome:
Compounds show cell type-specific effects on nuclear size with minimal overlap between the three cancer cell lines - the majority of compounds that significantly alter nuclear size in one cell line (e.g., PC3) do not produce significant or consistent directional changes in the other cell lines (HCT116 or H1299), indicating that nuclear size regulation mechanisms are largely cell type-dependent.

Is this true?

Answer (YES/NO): YES